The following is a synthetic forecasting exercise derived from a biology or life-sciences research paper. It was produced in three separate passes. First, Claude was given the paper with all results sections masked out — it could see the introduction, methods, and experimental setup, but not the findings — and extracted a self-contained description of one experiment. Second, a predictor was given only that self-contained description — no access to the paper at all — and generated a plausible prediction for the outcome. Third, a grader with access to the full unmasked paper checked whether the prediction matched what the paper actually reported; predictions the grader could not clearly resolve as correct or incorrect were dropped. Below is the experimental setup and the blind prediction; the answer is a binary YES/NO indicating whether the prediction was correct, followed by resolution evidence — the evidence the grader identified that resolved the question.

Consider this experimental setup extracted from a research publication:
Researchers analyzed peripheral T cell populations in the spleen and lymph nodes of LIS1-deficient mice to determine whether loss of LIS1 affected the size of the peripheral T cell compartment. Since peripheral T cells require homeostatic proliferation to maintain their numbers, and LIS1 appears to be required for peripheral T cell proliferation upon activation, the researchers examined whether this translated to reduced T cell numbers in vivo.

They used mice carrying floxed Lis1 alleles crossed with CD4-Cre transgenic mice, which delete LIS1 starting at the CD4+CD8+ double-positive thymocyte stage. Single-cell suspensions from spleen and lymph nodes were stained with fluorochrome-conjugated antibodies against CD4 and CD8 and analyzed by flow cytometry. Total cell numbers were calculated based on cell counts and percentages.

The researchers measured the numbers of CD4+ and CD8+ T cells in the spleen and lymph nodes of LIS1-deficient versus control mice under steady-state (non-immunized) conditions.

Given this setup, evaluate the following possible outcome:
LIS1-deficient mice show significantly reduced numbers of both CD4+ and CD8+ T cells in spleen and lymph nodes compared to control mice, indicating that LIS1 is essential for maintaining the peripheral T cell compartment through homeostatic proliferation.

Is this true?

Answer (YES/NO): YES